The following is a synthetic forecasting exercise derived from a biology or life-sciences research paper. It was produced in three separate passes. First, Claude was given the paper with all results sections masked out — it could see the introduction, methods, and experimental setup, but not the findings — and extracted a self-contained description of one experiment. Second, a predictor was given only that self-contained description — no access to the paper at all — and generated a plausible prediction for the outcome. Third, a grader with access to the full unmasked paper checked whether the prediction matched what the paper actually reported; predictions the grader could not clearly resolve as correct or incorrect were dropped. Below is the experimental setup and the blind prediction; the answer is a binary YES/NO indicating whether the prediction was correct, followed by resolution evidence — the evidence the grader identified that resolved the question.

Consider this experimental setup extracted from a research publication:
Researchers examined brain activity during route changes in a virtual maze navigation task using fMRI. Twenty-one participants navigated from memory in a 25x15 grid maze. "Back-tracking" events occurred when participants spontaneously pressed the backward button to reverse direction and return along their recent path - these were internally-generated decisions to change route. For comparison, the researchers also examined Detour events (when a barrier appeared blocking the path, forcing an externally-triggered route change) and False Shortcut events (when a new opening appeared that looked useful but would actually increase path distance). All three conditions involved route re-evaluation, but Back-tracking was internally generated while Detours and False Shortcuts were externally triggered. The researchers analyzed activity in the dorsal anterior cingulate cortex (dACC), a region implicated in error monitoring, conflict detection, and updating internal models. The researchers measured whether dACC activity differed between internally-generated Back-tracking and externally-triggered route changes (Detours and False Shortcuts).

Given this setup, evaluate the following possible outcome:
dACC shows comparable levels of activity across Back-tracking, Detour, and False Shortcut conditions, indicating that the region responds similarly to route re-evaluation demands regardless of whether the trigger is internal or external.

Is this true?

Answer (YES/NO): NO